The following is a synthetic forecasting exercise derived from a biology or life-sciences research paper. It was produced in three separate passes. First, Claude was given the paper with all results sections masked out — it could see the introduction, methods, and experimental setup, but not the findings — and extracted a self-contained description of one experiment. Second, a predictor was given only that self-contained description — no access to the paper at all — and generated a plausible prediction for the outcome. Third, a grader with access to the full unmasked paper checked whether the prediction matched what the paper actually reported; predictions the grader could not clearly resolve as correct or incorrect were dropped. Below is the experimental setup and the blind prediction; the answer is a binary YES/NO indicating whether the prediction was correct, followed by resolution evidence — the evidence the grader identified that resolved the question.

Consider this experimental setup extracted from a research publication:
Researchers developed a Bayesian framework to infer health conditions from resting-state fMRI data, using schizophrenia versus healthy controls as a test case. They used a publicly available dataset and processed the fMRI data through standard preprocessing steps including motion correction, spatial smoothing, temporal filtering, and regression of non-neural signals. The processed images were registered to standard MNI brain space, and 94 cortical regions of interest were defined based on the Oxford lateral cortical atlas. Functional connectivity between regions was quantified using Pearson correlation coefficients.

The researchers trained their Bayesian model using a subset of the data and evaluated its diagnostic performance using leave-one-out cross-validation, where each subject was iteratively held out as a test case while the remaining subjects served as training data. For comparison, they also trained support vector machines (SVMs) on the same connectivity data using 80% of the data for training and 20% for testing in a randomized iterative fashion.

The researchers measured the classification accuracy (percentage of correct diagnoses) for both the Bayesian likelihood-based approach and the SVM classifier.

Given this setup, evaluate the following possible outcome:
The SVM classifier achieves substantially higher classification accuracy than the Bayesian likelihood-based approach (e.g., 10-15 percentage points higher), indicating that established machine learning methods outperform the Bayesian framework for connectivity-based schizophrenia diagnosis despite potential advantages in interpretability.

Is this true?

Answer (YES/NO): NO